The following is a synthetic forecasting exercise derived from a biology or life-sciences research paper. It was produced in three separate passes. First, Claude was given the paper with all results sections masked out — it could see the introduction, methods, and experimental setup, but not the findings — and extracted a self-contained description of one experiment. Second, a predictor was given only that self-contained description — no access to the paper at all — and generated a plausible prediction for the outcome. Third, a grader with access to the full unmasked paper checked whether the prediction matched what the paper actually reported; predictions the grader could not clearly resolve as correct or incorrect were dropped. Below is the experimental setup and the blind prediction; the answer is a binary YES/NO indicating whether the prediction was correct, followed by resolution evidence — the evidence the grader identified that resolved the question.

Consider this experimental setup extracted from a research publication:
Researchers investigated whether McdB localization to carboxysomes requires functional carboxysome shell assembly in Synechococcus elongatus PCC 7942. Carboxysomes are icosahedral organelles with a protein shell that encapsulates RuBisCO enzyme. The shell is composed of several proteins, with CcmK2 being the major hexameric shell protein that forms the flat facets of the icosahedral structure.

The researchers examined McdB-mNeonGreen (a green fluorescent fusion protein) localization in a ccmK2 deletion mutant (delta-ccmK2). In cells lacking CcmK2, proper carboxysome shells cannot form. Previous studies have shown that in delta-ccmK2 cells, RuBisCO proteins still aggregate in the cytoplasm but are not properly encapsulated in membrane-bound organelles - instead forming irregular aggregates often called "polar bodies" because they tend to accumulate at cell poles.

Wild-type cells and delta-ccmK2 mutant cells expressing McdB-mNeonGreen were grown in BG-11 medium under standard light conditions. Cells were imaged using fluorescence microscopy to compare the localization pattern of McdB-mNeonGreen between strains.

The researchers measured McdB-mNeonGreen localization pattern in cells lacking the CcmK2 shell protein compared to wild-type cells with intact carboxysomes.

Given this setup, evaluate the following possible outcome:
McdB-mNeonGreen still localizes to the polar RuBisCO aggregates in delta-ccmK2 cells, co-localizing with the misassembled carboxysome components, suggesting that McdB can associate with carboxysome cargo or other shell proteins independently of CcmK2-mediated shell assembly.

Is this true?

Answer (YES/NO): NO